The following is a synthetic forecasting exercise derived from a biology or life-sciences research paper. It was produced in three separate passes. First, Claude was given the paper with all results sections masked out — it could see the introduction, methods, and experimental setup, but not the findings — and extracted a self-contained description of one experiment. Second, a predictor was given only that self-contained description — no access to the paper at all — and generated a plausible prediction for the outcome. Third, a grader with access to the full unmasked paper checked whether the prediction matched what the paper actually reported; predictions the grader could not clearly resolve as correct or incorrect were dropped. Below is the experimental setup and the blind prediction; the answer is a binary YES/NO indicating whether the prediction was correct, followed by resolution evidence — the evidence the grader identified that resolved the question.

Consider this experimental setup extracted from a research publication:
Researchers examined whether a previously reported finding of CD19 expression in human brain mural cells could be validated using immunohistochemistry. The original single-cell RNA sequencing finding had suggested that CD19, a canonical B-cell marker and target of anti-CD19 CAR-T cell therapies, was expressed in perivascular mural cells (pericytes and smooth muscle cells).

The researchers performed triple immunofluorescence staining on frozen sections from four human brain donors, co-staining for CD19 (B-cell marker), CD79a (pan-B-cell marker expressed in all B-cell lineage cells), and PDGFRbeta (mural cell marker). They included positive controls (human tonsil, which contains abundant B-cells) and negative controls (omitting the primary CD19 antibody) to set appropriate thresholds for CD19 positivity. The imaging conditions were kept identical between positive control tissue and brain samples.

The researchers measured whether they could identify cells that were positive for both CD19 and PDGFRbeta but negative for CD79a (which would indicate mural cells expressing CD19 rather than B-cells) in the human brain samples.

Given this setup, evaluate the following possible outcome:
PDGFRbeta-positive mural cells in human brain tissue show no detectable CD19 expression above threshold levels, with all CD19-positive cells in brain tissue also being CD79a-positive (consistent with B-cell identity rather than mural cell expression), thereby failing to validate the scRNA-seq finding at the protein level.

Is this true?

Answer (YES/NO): YES